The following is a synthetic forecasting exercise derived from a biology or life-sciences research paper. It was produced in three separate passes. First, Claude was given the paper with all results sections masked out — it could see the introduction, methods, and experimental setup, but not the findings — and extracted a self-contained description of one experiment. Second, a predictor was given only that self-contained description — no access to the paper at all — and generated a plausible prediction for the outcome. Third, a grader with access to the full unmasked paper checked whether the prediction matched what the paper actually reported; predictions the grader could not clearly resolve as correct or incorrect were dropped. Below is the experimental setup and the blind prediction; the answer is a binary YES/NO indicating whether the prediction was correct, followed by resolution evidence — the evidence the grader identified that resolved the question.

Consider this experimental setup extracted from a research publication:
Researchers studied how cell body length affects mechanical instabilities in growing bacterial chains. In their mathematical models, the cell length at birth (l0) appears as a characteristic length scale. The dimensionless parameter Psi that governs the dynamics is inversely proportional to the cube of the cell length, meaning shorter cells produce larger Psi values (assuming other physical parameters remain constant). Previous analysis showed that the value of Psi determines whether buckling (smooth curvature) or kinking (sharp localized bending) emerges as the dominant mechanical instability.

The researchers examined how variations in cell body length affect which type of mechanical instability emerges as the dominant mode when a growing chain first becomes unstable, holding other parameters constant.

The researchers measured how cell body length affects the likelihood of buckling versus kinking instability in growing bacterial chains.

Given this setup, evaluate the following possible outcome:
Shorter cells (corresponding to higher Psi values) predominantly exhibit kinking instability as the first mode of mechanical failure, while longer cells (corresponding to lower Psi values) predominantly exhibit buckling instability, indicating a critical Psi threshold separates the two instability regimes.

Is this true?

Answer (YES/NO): NO